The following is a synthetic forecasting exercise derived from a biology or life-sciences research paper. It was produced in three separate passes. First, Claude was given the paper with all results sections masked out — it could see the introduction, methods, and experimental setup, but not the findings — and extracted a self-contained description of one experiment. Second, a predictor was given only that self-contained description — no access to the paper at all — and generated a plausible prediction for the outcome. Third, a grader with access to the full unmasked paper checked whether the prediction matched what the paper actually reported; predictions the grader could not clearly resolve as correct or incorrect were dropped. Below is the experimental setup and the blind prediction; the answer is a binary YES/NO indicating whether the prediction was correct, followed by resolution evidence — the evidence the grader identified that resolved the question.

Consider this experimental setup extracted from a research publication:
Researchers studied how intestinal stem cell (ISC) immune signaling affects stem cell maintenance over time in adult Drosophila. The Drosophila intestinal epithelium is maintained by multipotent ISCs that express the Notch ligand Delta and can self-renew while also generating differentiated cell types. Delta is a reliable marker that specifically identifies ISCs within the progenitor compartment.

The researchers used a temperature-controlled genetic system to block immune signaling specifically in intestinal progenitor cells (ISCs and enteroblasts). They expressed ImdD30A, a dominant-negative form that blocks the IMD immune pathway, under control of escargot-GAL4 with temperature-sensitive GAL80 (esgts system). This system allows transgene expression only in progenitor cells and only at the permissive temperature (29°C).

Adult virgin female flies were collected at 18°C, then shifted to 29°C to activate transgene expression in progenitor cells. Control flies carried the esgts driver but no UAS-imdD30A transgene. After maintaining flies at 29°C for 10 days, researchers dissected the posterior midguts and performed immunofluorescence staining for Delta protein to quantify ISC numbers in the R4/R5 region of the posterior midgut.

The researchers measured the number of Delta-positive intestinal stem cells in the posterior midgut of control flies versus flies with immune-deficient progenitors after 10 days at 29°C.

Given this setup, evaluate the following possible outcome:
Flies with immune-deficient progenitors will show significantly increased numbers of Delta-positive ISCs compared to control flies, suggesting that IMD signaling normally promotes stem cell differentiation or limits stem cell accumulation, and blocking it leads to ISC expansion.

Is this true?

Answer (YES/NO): NO